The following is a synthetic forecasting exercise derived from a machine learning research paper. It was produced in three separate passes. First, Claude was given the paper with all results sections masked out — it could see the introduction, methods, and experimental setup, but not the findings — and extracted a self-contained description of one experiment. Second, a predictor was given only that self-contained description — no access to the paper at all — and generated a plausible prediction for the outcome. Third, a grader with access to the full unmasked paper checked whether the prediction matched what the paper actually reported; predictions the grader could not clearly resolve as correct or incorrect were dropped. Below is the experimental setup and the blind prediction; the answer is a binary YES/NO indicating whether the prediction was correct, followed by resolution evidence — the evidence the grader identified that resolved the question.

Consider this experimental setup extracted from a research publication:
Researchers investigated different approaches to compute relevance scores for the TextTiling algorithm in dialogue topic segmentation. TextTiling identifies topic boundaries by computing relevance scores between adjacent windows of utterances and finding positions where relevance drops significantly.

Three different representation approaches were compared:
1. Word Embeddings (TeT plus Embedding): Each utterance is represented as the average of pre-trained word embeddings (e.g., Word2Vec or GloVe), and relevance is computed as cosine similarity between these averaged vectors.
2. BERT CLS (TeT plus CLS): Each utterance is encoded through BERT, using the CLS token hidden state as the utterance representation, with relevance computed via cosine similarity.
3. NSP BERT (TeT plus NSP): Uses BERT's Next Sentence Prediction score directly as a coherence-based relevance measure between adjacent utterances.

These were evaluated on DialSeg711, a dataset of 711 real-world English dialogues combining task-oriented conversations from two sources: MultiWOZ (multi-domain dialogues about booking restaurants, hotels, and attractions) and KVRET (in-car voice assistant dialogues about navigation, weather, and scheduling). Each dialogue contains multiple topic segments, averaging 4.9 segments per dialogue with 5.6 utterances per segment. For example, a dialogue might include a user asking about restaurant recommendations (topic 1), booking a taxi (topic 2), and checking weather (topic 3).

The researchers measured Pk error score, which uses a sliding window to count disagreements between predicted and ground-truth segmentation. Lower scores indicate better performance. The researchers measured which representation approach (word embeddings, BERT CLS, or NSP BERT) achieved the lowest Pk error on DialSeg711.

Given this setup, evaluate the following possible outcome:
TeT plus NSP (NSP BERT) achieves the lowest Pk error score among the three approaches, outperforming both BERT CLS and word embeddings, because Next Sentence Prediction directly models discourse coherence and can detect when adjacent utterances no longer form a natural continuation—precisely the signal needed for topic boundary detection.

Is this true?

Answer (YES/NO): NO